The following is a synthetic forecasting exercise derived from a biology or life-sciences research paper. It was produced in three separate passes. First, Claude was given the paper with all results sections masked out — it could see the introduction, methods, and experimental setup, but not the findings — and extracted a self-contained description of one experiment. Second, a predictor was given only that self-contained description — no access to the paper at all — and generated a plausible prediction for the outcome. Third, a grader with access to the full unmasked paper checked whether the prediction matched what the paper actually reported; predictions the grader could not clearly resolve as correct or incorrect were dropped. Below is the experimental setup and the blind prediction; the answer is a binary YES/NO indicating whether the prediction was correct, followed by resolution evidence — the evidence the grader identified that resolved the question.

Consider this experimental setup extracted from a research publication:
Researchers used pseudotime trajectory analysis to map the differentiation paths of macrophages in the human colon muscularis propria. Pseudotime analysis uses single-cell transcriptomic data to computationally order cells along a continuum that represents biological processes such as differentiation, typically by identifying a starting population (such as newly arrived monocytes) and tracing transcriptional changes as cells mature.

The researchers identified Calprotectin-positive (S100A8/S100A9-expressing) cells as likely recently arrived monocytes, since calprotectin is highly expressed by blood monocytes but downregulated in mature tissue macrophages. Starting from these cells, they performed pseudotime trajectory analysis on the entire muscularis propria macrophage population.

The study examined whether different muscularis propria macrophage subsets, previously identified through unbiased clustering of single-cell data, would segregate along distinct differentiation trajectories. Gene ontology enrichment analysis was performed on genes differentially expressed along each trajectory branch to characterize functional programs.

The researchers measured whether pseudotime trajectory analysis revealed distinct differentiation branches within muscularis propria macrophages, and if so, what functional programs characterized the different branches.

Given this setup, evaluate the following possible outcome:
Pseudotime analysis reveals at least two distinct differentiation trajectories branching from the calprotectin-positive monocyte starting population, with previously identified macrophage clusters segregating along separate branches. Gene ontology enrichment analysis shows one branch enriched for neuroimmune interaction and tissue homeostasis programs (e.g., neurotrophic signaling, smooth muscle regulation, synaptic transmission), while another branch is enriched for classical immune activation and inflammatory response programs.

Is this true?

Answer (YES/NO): NO